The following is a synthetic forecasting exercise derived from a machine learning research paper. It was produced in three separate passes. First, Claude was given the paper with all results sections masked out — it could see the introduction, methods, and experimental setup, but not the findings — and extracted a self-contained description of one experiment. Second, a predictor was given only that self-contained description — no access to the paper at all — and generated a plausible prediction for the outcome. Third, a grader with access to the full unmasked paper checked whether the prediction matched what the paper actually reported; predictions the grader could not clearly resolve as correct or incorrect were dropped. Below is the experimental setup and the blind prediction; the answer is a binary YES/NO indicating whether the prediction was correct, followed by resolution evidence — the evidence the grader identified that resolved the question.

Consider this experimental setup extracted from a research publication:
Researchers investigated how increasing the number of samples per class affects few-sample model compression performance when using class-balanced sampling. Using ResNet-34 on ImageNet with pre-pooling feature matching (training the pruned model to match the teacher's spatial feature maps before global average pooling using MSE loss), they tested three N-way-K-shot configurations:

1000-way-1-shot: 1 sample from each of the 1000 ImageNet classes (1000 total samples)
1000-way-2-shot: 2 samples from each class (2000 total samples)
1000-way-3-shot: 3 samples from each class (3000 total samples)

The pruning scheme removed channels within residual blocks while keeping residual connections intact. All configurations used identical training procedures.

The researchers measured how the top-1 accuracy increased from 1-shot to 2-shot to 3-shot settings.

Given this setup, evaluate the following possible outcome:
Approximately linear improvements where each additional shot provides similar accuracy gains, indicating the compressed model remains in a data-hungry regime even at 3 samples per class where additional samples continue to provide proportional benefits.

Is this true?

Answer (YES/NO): NO